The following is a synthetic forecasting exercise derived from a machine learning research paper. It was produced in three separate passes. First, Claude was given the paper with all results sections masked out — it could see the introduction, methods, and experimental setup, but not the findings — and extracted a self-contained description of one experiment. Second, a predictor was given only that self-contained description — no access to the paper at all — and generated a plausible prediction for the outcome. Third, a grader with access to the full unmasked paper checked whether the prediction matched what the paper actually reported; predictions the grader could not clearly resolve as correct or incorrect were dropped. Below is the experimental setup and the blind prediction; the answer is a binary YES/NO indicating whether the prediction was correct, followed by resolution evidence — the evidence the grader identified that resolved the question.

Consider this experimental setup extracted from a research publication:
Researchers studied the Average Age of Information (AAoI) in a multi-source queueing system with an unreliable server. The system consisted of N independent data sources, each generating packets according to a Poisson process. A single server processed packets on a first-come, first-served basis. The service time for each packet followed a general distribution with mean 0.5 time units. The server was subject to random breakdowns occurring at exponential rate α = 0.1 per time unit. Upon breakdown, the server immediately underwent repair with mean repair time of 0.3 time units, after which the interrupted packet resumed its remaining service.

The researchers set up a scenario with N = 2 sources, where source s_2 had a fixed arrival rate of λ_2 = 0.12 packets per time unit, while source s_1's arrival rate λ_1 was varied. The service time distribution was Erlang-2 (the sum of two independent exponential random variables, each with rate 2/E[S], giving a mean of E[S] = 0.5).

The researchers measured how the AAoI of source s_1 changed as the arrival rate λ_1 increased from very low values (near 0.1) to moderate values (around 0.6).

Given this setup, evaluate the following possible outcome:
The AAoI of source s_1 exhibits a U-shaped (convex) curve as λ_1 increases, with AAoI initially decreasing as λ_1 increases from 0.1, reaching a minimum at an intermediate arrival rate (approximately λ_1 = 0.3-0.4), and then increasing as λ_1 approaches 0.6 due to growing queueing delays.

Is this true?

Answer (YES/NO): NO